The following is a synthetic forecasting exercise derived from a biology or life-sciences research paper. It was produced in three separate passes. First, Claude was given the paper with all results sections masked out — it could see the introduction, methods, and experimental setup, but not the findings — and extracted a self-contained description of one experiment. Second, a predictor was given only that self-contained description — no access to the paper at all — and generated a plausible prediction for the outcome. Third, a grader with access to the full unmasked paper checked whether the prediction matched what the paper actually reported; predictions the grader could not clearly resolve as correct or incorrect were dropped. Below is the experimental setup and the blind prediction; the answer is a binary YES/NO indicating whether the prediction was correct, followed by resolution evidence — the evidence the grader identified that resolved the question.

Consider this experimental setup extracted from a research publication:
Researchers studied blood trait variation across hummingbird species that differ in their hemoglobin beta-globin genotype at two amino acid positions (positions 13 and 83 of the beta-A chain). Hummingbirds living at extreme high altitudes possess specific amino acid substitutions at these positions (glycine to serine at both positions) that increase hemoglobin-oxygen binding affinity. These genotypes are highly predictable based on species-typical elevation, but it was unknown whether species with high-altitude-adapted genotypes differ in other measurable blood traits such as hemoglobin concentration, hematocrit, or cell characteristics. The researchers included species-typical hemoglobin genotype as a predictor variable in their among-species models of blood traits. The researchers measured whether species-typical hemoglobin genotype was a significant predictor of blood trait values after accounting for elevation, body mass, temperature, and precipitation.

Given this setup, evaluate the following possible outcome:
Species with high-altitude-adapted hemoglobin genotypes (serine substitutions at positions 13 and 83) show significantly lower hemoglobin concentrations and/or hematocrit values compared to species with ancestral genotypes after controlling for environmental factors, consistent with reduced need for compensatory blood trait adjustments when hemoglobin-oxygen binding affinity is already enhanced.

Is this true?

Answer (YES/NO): NO